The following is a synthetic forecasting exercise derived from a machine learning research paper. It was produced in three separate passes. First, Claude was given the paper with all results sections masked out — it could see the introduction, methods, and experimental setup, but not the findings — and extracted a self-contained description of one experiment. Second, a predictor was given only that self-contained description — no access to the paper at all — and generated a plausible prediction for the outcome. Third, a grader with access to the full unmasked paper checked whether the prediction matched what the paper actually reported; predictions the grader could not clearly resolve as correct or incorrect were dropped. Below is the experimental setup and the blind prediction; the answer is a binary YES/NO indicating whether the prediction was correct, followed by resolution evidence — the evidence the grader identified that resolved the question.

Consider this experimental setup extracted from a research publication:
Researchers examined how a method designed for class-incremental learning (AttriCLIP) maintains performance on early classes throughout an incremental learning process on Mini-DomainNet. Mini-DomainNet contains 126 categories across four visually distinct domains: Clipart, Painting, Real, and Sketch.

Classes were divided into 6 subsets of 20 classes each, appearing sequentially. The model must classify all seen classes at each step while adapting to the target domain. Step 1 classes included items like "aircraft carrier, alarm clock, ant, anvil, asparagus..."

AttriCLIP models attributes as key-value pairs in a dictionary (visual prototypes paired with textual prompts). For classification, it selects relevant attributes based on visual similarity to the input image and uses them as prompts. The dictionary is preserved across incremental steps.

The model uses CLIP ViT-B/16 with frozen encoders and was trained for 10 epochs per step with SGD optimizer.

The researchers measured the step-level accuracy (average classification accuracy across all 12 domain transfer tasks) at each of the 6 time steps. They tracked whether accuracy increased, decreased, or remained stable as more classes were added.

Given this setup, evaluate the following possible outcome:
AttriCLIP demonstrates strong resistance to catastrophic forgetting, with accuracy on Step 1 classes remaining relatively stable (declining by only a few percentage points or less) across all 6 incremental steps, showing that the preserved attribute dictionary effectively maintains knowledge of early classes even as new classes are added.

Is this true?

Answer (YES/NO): NO